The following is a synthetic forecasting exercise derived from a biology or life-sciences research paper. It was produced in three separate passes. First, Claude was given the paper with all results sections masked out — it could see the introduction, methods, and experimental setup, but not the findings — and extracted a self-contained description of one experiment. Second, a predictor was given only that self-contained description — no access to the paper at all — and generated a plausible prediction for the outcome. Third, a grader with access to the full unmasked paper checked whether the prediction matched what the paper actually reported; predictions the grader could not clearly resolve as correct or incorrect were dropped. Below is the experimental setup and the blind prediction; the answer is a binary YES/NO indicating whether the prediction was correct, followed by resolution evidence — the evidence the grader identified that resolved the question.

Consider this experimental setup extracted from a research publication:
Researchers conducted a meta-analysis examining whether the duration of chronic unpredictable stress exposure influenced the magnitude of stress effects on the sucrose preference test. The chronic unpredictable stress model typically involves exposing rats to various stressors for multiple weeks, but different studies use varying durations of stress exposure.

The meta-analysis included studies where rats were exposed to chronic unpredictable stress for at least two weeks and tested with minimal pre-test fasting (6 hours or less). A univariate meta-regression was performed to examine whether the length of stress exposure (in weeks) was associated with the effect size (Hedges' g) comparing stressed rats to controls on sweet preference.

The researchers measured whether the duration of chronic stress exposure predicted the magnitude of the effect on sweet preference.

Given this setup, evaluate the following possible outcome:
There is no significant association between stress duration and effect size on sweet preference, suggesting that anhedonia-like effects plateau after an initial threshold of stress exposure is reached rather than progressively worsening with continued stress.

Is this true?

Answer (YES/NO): NO